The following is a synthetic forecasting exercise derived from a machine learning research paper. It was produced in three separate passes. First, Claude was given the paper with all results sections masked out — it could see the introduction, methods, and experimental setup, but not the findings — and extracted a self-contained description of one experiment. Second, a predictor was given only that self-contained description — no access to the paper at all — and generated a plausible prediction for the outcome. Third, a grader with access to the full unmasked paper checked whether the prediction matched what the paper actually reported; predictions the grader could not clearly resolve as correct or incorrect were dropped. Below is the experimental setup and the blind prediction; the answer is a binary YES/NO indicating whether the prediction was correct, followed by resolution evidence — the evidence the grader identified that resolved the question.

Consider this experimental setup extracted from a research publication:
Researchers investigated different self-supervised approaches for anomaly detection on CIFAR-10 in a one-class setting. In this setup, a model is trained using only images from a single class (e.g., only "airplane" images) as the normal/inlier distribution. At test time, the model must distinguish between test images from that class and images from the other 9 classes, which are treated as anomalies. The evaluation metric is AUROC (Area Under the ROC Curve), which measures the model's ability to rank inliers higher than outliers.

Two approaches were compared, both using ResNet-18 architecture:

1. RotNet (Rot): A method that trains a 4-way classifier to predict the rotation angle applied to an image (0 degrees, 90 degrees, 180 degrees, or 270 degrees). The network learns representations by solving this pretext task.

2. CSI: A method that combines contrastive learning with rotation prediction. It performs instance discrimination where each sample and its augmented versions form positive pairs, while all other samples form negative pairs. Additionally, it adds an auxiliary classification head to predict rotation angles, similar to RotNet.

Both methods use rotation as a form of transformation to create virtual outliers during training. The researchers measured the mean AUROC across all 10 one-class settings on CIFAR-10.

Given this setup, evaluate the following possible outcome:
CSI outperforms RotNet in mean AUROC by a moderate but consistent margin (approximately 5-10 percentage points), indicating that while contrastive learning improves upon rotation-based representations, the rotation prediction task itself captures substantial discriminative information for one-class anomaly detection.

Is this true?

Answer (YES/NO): YES